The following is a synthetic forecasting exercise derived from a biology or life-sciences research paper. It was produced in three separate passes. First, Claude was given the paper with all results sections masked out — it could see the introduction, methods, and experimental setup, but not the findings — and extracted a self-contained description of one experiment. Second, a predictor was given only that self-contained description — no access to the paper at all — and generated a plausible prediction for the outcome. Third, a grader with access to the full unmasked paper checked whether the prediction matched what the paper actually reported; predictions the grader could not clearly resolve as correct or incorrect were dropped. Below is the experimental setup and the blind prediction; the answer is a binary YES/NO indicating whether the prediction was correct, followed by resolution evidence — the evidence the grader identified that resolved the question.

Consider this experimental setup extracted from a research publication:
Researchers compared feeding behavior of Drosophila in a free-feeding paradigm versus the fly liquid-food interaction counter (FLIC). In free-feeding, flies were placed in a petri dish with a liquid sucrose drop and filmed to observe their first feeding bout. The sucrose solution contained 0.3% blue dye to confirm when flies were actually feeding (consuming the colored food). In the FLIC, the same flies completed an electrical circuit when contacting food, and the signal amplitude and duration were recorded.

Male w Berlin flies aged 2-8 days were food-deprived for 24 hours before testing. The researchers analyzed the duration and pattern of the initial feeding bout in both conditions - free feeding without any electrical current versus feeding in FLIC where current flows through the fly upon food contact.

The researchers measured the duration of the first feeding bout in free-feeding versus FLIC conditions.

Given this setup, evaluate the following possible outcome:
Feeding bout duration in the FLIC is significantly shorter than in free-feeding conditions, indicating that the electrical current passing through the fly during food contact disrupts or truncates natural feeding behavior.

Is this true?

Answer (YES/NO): YES